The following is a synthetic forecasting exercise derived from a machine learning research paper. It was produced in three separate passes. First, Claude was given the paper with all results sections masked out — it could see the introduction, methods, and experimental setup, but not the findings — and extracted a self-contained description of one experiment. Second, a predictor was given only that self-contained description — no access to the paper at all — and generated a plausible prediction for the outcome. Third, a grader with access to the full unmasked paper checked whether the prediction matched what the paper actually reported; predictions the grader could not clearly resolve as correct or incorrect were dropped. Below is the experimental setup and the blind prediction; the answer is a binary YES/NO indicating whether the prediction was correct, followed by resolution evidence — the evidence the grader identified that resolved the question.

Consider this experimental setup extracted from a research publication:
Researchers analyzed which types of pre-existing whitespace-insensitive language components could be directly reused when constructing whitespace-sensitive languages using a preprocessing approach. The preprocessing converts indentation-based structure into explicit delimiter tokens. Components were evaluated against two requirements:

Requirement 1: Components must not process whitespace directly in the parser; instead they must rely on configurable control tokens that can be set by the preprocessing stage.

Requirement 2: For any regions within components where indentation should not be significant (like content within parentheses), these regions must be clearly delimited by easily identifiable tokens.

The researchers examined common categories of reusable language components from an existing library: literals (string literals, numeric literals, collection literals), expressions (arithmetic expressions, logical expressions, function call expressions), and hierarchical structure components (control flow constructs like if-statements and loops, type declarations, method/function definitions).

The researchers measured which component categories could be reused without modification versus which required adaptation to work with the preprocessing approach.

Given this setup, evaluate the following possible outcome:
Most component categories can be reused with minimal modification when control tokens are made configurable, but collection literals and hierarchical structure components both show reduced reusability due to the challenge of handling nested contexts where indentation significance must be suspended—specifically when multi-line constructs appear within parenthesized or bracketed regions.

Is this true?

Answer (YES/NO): NO